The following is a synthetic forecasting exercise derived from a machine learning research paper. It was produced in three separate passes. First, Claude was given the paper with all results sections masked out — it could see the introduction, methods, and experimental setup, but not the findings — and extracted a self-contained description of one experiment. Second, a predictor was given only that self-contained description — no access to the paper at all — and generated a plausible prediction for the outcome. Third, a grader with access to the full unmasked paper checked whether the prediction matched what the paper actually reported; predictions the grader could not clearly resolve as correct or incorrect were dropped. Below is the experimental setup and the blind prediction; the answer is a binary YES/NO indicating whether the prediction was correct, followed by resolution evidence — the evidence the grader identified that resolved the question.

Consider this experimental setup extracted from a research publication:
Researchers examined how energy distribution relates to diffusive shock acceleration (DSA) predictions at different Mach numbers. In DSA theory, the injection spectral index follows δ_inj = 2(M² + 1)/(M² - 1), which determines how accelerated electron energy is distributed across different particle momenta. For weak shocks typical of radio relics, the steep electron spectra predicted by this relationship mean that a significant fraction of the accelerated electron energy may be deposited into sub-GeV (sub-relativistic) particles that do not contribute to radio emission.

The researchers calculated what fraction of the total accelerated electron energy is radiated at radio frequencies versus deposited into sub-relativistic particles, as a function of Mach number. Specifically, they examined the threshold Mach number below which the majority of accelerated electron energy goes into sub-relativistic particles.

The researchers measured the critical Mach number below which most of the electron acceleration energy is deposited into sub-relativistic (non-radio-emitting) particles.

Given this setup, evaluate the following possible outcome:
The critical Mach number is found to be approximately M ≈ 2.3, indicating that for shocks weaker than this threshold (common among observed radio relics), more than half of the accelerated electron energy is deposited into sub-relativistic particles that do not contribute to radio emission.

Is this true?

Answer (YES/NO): NO